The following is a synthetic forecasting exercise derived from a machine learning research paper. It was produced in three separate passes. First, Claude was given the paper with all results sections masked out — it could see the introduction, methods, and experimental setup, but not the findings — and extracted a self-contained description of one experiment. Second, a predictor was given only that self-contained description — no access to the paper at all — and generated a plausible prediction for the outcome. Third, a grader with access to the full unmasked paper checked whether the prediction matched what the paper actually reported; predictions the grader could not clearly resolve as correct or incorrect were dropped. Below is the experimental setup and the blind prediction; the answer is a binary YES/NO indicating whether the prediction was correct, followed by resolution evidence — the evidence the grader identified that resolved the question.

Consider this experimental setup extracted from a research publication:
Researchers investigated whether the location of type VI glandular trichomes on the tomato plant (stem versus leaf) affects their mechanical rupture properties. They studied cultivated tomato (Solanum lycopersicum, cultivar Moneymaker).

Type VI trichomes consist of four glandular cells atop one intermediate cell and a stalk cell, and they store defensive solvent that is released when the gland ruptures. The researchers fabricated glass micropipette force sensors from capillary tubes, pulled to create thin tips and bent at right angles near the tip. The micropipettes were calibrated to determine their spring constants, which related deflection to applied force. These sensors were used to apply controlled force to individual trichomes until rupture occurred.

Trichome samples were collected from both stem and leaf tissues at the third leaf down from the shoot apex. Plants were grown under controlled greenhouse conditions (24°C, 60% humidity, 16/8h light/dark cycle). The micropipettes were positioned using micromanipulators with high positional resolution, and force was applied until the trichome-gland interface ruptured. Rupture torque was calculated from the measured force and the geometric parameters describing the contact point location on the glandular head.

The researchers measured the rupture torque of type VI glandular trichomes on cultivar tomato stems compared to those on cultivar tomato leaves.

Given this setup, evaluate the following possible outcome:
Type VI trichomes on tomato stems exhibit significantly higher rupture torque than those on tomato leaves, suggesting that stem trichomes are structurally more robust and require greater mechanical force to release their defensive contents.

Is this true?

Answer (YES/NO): YES